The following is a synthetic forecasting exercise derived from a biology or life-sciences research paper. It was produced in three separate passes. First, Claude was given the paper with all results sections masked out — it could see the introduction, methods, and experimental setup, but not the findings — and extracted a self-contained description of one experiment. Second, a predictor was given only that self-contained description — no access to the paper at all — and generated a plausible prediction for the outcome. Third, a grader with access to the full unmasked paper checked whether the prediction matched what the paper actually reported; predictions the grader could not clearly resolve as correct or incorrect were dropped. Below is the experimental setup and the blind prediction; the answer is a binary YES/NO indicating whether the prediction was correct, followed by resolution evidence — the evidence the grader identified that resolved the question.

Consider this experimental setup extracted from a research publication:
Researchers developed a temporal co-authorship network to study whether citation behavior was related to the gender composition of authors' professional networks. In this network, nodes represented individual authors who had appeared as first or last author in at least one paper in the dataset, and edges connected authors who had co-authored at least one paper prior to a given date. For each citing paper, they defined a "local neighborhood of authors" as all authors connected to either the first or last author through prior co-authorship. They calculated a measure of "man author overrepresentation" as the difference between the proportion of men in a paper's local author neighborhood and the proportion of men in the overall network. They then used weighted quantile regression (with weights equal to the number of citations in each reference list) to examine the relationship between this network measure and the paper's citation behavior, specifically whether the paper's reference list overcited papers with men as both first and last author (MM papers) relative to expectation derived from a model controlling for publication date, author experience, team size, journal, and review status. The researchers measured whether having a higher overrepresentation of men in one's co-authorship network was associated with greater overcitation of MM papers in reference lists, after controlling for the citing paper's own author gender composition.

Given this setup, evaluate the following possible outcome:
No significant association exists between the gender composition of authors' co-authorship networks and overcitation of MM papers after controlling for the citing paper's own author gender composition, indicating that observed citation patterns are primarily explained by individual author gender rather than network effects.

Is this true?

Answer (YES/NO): NO